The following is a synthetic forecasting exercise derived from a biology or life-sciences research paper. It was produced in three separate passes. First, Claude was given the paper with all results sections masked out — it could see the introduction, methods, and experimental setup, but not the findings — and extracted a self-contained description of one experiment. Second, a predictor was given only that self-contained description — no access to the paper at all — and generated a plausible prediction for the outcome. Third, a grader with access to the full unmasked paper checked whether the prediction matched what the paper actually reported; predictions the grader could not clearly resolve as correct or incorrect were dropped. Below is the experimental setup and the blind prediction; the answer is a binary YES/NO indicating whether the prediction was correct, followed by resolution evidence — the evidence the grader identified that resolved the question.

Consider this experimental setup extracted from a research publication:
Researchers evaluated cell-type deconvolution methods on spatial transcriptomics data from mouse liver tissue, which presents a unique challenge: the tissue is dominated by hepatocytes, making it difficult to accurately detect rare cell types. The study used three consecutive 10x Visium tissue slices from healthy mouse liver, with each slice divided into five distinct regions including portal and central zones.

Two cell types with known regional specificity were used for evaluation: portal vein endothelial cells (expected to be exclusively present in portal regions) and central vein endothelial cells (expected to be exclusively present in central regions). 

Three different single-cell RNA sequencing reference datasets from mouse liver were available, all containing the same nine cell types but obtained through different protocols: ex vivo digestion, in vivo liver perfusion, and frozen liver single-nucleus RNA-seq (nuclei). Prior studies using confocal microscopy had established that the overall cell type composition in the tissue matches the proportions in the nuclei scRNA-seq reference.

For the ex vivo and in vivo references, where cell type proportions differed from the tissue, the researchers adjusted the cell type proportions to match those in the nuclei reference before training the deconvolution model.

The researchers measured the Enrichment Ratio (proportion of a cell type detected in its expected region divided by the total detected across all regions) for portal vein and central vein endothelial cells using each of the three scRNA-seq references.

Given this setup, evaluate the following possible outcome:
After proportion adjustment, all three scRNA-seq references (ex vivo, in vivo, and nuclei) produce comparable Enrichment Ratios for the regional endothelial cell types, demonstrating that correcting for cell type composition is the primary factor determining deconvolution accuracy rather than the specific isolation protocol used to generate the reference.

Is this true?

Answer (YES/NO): NO